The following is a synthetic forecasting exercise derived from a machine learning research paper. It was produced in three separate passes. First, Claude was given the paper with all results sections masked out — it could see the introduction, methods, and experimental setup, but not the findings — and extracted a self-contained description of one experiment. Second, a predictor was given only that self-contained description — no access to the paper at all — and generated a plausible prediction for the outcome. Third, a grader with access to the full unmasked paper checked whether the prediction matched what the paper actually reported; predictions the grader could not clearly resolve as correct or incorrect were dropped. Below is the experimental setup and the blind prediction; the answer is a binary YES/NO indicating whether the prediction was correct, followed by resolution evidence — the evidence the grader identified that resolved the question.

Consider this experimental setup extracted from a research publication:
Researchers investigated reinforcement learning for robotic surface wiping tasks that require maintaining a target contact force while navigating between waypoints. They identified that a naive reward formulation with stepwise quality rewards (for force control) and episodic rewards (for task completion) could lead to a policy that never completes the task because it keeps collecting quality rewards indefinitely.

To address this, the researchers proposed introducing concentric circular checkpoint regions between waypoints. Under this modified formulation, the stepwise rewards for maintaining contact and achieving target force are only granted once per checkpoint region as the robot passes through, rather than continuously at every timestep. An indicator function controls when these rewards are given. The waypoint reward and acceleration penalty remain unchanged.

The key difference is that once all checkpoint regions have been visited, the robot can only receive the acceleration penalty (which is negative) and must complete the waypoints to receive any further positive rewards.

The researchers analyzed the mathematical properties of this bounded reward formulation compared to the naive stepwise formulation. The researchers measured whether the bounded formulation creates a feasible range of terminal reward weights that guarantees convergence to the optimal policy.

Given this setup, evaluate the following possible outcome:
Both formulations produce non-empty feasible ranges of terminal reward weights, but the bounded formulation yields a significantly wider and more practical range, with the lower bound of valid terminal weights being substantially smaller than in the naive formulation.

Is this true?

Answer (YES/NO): NO